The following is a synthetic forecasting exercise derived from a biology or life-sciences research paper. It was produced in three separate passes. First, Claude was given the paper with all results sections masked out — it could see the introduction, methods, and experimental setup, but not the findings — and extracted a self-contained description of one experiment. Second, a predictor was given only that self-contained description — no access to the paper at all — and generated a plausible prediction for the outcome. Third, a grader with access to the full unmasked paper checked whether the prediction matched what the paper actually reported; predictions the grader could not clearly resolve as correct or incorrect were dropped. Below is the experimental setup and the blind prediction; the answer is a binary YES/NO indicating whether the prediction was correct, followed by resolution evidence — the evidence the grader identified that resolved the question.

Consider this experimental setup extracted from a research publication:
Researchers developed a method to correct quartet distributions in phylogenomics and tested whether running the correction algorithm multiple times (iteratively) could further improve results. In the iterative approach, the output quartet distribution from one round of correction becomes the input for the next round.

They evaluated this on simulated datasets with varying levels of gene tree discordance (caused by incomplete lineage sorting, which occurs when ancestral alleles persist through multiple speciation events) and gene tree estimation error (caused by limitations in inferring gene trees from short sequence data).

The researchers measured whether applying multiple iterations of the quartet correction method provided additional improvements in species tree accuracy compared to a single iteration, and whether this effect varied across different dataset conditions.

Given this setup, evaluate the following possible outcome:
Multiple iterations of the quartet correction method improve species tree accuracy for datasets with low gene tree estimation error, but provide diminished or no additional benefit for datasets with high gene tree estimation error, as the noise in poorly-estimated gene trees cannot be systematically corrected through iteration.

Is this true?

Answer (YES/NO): NO